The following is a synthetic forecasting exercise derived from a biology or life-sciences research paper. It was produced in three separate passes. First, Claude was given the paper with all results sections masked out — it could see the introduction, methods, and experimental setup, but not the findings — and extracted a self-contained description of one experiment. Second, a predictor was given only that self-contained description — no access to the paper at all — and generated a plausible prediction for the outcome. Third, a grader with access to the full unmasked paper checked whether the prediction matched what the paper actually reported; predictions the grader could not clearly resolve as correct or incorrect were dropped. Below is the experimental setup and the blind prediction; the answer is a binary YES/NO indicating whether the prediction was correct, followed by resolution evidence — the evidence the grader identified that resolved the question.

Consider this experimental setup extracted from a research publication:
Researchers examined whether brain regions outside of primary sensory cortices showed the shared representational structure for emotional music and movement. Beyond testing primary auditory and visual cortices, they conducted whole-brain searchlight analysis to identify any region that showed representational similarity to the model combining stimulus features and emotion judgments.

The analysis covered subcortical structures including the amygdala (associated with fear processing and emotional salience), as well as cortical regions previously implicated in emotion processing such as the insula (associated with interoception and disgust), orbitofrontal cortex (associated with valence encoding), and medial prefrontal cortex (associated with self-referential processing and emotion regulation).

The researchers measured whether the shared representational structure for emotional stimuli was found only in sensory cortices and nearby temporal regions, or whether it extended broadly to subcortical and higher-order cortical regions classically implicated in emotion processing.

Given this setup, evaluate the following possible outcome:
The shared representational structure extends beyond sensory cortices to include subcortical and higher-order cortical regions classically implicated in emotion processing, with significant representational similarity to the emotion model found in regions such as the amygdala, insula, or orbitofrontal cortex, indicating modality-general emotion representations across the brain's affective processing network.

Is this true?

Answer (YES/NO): NO